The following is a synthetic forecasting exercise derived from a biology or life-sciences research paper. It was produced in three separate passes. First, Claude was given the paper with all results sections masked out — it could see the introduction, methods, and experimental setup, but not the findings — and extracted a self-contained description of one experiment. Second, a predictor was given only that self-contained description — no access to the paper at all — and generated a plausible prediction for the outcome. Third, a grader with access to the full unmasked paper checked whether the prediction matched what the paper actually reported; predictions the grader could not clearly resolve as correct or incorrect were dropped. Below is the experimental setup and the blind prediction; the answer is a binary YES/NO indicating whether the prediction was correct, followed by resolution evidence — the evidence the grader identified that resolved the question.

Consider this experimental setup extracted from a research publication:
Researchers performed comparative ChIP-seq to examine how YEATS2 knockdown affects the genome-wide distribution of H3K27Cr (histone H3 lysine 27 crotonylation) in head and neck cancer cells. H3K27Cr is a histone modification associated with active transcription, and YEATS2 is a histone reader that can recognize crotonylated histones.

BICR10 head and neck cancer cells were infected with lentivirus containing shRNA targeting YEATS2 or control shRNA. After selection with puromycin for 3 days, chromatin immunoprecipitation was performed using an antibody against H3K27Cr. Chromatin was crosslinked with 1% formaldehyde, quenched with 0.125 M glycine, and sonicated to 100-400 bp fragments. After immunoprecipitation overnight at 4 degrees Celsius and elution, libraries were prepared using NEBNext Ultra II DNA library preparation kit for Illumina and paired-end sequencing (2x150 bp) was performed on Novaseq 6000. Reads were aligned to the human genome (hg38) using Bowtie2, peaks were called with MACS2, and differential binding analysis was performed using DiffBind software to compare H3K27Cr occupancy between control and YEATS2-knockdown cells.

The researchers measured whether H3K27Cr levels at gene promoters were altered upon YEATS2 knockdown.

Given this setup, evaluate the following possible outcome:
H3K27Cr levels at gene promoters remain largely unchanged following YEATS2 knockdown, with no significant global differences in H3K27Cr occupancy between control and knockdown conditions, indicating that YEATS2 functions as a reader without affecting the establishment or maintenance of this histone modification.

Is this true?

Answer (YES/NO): NO